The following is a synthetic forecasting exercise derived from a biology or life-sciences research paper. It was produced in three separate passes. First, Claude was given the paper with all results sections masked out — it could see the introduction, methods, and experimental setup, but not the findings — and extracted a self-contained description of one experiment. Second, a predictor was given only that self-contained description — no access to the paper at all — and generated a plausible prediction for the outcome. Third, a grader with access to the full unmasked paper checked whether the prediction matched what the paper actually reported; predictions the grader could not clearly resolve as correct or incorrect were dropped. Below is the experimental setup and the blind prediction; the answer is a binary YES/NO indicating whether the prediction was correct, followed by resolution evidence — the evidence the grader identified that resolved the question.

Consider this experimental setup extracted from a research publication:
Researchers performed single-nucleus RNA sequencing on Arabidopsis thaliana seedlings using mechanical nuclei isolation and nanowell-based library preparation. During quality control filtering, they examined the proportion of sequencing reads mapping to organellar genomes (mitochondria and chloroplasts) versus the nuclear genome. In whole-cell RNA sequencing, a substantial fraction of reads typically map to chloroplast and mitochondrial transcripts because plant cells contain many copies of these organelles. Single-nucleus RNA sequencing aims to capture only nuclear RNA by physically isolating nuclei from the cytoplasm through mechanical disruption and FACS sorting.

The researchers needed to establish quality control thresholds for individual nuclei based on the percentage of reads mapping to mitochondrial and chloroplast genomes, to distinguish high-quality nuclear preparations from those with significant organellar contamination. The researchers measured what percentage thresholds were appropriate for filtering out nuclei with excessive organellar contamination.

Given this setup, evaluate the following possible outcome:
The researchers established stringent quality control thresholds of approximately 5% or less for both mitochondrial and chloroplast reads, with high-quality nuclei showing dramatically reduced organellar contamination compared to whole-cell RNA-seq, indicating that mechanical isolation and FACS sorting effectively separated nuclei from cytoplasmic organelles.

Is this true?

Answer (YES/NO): YES